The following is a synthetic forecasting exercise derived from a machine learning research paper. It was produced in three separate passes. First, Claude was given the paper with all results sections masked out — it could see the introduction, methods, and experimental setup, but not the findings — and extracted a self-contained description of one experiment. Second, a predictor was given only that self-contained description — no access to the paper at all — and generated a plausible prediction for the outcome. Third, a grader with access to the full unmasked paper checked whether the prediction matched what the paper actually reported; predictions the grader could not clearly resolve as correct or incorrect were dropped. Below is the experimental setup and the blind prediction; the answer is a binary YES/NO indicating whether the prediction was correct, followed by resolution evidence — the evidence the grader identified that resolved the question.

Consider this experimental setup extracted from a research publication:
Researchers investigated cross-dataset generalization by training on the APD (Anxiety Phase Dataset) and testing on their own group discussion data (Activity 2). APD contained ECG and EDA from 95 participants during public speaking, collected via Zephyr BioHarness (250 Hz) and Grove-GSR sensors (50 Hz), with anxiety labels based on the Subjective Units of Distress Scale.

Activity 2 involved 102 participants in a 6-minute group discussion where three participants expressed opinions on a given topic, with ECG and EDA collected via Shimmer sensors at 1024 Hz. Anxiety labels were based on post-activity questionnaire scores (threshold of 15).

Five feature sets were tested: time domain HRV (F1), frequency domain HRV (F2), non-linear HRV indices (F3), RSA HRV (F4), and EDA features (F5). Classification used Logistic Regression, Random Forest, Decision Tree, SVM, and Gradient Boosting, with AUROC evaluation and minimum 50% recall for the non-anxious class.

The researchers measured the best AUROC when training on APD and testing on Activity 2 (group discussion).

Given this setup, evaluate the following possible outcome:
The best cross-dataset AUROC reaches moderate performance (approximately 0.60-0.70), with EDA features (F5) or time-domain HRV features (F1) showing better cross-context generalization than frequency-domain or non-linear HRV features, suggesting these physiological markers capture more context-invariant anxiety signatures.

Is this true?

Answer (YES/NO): NO